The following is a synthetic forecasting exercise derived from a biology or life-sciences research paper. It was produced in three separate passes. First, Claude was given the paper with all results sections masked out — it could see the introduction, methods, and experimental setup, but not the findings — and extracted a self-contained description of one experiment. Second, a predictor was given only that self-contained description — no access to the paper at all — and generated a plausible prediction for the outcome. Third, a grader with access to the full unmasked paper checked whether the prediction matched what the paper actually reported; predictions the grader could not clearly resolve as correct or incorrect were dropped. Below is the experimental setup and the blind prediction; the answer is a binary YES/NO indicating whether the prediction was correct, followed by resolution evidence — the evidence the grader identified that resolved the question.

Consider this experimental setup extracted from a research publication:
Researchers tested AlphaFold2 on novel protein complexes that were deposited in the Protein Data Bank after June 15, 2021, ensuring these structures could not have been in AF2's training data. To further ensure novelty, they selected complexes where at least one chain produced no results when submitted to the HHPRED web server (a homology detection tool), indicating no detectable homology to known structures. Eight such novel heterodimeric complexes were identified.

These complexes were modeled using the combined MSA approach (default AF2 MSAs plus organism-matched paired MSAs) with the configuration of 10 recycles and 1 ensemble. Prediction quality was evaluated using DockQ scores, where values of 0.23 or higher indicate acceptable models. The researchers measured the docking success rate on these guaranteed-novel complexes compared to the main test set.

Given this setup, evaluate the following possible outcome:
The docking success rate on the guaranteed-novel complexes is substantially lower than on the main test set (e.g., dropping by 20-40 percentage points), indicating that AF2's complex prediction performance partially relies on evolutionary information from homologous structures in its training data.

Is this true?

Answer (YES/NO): NO